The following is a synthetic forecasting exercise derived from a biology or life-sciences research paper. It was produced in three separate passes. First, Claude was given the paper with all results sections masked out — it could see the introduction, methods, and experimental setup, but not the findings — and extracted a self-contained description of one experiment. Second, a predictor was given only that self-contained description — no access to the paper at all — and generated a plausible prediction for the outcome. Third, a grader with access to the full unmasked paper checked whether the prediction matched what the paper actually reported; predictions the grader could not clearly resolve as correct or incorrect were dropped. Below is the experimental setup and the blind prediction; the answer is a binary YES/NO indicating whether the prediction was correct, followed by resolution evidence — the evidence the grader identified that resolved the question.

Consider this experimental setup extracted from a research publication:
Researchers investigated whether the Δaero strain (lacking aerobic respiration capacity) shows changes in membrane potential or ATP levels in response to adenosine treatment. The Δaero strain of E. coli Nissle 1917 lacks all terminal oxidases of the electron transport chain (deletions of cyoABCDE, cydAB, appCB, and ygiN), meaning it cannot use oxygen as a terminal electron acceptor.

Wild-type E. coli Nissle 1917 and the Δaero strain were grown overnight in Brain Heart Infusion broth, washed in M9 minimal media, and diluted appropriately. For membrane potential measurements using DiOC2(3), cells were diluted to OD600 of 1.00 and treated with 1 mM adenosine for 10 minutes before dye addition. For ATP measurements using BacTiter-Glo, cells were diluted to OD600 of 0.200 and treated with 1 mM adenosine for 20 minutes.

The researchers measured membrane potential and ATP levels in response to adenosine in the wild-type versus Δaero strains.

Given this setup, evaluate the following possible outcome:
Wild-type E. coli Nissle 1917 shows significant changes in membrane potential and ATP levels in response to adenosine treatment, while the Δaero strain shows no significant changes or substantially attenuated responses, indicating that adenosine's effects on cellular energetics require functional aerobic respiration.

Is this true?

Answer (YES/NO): NO